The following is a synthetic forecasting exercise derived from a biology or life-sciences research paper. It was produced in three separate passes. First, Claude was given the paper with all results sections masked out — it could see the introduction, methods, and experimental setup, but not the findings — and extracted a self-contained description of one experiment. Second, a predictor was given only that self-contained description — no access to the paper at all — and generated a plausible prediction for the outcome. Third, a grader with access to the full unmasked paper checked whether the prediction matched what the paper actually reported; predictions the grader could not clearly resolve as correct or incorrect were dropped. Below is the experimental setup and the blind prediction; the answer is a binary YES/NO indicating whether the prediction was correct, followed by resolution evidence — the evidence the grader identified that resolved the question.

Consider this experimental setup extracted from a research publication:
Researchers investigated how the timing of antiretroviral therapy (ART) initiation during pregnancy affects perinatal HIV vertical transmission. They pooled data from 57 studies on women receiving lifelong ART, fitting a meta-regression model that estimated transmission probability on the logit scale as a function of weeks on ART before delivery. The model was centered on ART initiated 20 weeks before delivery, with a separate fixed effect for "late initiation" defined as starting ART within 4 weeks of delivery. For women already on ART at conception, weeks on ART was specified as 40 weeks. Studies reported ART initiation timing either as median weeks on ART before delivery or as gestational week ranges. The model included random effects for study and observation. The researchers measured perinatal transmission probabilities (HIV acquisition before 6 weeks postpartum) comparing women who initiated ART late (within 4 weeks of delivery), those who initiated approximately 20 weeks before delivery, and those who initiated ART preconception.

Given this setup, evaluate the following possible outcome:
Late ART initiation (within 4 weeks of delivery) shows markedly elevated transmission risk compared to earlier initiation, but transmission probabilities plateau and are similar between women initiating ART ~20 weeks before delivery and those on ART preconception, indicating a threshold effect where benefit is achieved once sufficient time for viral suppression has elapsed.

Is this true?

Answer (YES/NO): NO